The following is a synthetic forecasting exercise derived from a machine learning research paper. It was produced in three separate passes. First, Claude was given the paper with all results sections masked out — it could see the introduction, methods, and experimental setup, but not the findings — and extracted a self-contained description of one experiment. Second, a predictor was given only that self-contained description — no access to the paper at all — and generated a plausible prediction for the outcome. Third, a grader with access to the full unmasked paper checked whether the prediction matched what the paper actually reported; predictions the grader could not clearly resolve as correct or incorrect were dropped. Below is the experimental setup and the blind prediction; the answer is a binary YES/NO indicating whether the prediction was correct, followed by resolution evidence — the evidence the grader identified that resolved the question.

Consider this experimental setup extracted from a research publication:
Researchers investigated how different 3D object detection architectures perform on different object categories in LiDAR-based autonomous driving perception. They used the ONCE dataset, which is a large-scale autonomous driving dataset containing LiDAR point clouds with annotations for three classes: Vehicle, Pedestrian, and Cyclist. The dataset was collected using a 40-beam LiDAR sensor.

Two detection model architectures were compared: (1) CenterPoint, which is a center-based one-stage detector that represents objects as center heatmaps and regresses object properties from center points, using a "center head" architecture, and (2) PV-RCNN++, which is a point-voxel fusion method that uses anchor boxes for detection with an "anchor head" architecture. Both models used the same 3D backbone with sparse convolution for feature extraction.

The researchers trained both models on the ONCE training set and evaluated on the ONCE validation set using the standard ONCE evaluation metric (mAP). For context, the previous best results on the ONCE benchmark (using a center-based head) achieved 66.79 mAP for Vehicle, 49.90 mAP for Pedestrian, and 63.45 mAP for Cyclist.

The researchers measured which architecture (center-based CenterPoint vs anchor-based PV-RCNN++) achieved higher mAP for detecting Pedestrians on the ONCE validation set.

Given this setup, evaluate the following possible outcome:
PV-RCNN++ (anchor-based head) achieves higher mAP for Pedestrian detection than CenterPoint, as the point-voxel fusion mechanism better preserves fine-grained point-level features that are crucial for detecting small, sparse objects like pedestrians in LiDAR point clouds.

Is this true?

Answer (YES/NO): NO